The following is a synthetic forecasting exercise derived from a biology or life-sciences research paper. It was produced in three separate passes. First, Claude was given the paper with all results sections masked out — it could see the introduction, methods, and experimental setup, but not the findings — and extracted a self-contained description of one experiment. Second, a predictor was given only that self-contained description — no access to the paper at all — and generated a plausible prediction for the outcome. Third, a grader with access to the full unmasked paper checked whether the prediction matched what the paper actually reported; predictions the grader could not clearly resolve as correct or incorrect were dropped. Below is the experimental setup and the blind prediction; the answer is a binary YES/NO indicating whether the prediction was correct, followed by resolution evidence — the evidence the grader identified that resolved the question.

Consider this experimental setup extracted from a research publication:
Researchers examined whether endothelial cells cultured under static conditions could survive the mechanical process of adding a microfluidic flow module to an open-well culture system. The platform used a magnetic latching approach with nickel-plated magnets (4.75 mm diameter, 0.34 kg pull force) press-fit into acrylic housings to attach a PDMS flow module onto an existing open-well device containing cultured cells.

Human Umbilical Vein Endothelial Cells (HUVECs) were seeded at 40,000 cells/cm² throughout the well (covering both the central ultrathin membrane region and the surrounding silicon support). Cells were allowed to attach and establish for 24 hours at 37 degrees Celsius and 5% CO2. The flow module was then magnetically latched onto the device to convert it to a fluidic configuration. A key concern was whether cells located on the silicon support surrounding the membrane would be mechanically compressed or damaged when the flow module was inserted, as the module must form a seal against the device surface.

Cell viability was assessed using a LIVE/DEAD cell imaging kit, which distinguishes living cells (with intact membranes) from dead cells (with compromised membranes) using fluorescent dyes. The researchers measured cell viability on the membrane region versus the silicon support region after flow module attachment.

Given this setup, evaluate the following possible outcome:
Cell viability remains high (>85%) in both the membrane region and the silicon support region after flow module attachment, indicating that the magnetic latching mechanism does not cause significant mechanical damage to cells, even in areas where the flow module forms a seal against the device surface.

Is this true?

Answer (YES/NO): NO